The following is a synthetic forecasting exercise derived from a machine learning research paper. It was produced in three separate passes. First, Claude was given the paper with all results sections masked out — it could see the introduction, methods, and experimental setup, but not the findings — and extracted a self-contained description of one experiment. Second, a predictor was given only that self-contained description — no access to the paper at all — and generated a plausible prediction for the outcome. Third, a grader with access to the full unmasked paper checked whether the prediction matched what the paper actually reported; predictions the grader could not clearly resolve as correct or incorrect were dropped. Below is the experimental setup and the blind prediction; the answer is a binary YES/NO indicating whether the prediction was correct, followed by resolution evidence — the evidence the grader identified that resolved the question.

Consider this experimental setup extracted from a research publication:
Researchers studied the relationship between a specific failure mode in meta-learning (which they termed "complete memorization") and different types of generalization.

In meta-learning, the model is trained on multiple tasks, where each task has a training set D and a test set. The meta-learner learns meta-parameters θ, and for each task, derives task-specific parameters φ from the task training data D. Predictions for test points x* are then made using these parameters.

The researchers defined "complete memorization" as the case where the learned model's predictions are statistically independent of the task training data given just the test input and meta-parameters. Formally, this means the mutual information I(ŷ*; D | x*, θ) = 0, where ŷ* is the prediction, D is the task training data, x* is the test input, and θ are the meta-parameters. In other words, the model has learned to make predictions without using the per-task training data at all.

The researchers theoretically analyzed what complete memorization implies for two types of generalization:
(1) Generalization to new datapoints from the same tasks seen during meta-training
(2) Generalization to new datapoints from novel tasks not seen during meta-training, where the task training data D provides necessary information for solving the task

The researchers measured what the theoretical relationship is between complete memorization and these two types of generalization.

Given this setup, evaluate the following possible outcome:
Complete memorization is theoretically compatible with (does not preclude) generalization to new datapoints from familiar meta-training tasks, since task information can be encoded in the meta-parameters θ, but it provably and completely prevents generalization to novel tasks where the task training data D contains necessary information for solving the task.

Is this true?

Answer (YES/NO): YES